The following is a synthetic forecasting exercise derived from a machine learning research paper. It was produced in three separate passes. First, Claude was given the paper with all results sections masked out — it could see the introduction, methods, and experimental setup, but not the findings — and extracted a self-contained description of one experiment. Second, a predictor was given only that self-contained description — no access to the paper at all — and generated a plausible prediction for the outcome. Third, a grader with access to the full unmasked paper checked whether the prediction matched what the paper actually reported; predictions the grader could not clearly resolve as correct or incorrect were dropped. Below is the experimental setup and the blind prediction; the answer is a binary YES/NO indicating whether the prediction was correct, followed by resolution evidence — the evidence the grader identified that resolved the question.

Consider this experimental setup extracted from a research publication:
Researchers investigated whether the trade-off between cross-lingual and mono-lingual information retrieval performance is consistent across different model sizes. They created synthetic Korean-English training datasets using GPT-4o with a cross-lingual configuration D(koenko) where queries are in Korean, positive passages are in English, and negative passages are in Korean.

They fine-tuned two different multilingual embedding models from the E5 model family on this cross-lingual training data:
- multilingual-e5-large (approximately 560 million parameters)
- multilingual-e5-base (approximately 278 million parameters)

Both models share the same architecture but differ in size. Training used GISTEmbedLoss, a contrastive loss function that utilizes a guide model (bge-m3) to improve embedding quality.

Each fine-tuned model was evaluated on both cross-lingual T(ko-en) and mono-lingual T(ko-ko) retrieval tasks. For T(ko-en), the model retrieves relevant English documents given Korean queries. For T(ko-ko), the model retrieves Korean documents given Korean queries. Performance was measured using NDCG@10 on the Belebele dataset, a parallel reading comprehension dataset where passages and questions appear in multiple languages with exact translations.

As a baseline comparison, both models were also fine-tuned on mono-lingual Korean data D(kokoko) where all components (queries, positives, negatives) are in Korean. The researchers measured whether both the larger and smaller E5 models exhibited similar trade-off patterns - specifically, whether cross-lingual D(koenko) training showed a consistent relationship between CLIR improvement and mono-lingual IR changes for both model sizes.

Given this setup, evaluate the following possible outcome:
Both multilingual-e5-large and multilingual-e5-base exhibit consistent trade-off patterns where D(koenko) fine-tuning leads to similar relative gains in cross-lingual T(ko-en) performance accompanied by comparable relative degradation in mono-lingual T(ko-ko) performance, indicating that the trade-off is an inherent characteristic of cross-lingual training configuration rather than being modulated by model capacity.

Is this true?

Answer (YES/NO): YES